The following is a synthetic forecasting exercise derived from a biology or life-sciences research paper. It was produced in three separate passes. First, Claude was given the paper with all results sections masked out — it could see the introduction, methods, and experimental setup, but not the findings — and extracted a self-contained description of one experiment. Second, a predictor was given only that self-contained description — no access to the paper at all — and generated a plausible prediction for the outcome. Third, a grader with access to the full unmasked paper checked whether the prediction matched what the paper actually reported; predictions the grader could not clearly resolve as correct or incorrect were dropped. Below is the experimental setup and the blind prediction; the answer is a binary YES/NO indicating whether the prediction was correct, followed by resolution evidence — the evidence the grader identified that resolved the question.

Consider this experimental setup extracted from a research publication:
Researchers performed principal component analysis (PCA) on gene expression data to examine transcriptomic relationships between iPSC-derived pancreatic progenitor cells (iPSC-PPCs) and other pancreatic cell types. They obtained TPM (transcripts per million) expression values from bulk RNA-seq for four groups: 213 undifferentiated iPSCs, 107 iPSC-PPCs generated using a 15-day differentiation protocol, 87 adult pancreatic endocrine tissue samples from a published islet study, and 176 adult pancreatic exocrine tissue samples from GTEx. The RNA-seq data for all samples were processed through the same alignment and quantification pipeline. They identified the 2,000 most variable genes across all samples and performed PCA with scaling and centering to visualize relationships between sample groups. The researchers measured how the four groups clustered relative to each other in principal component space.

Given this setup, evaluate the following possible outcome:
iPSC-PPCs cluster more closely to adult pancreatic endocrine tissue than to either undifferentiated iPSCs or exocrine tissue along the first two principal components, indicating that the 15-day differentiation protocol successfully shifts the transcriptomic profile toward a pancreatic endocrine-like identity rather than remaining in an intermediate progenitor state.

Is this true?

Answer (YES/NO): NO